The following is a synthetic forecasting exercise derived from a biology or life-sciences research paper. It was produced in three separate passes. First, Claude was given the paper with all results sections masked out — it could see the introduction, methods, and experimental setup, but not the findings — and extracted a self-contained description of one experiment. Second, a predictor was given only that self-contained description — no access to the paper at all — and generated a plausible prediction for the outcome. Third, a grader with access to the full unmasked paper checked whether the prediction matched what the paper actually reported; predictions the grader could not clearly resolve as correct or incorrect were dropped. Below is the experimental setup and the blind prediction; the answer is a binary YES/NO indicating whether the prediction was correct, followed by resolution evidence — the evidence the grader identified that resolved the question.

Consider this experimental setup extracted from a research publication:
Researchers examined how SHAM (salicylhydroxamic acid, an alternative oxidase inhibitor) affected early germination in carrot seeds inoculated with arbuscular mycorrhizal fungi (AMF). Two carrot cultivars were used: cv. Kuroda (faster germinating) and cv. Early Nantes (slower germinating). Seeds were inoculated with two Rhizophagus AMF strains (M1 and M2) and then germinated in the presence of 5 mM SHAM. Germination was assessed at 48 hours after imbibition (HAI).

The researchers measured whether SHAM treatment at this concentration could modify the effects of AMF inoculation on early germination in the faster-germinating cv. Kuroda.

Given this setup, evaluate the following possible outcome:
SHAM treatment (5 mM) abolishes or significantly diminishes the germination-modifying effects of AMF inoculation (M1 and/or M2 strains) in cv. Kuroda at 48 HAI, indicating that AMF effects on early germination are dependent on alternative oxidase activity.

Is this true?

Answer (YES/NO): NO